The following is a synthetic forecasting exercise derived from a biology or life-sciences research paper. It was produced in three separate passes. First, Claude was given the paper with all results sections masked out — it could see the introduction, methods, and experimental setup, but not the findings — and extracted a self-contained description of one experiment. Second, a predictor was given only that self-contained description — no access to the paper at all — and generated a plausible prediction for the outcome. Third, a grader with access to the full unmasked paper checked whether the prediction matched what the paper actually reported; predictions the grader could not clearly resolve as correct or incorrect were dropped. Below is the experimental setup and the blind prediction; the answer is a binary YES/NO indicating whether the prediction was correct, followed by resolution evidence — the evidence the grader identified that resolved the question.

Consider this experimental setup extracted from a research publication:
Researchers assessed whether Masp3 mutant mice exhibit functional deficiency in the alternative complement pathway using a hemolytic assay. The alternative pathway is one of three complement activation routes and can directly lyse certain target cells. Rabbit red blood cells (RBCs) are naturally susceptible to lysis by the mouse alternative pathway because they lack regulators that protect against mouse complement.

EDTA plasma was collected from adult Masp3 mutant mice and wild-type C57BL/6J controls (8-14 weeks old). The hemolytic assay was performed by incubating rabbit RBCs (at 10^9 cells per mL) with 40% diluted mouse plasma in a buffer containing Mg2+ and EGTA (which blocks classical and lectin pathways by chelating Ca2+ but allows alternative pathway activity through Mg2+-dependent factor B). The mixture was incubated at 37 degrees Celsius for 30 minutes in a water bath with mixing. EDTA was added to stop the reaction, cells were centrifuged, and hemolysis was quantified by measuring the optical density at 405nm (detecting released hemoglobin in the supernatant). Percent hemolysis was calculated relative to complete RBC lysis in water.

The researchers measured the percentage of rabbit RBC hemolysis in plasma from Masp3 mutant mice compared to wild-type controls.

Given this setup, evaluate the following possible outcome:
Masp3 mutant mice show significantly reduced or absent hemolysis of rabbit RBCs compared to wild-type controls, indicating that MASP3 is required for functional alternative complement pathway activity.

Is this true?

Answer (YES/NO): YES